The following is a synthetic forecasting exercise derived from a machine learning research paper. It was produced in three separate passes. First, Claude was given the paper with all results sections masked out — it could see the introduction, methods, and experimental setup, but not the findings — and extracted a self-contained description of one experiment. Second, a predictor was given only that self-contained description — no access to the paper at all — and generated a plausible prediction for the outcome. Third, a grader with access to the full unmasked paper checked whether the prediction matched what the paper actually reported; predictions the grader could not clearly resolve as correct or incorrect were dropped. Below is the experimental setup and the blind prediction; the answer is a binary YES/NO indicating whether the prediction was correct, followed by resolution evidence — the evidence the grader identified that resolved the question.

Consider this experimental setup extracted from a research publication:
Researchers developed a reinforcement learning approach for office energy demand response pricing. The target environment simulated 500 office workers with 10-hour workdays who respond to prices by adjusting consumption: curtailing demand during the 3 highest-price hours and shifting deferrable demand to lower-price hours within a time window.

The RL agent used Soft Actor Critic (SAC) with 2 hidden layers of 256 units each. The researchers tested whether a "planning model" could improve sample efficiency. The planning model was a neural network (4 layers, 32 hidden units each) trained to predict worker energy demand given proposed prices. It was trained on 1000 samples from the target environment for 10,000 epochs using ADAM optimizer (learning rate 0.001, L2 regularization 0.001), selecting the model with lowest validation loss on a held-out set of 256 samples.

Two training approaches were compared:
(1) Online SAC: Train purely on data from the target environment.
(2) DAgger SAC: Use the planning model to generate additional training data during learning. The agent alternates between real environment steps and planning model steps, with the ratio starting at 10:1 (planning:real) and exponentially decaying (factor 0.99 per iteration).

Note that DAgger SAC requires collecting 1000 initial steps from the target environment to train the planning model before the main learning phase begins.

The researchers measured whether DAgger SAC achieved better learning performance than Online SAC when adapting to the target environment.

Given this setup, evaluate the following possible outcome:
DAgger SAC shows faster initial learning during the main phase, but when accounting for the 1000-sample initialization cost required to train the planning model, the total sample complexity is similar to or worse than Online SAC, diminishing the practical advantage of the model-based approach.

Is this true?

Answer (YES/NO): NO